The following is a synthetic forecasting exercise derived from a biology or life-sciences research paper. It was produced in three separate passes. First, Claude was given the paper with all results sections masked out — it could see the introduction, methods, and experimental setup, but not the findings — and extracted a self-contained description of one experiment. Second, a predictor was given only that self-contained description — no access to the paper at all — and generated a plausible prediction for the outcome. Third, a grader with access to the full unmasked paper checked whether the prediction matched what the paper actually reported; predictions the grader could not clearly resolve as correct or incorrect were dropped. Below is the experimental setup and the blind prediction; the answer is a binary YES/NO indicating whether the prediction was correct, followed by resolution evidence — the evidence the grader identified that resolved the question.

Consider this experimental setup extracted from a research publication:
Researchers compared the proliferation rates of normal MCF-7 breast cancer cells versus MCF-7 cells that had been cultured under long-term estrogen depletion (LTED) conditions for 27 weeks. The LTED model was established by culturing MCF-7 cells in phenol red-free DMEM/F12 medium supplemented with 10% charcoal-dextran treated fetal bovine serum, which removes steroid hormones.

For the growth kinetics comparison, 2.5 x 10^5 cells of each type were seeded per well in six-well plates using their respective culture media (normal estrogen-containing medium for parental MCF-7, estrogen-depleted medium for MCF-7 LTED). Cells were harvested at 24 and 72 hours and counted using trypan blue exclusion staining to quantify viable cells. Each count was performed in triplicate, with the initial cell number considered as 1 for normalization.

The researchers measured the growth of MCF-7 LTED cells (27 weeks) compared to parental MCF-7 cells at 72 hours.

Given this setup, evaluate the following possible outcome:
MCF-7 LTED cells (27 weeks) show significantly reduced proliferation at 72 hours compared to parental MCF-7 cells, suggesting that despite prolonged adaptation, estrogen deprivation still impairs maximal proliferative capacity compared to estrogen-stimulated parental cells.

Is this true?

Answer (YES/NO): YES